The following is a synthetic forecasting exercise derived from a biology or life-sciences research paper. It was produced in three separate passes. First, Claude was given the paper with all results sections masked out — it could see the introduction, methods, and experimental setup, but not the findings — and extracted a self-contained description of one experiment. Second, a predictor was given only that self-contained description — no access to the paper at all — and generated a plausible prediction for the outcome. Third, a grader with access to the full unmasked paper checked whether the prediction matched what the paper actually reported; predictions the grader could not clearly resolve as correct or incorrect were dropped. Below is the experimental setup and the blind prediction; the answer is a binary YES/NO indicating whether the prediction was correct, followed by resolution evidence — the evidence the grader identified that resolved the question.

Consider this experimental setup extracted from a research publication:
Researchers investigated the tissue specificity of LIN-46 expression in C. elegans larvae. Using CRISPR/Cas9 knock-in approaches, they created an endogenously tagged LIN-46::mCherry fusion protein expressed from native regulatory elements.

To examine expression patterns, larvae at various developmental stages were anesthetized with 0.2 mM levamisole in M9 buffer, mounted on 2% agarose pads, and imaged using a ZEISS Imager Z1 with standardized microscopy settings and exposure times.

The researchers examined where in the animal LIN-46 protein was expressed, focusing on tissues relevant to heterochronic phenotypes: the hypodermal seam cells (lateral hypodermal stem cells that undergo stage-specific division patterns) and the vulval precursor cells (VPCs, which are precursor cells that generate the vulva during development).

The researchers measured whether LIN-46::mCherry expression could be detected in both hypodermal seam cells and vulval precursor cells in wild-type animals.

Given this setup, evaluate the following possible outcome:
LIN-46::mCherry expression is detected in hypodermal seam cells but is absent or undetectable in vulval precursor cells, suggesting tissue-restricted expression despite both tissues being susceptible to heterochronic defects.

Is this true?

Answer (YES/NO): NO